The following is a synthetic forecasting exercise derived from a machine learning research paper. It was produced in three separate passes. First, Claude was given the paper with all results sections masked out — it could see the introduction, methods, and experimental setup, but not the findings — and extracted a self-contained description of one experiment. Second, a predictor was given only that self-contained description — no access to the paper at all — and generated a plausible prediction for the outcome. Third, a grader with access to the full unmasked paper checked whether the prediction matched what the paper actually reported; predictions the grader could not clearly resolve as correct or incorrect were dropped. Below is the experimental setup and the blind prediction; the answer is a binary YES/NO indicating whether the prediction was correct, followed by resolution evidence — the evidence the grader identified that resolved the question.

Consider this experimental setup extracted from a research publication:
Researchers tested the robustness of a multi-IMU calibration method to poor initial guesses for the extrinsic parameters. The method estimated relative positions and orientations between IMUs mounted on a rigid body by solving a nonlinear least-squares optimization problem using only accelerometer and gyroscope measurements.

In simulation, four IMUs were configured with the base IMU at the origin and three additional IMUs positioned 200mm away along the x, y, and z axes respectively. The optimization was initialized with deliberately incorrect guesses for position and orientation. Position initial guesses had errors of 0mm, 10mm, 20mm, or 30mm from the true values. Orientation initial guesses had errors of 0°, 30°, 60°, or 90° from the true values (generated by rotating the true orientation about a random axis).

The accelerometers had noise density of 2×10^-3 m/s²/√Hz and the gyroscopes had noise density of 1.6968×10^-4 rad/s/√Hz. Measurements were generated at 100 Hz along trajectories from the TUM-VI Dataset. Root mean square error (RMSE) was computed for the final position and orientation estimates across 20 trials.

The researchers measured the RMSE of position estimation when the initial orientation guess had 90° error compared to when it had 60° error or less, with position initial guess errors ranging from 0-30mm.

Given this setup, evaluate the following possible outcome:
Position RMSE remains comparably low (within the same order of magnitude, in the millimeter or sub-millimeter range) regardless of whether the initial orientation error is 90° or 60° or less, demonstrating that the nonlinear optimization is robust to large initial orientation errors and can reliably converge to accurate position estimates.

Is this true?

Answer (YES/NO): NO